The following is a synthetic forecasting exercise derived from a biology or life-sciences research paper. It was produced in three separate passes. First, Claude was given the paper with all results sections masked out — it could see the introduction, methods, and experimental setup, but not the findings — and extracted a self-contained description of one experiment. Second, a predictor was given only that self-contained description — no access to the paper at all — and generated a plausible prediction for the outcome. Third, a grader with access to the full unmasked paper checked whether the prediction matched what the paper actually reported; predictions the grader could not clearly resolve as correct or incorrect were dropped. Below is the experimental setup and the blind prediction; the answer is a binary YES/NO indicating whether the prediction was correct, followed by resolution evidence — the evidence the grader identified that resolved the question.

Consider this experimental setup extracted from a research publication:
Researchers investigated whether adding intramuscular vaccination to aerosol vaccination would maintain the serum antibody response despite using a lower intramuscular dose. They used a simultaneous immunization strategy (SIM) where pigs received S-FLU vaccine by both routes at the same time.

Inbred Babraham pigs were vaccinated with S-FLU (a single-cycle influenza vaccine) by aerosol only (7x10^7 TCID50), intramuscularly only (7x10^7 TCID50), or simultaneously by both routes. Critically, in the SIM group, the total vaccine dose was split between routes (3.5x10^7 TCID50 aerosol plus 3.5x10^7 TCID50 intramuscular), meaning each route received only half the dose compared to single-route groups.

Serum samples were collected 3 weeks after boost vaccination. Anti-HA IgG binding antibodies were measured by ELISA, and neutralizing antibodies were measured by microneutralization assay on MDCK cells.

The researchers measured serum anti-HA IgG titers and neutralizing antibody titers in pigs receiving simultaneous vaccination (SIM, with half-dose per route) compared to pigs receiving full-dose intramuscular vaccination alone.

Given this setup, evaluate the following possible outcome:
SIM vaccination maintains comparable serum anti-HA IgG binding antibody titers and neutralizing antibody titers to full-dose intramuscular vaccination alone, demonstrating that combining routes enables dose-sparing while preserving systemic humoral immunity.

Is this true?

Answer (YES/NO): NO